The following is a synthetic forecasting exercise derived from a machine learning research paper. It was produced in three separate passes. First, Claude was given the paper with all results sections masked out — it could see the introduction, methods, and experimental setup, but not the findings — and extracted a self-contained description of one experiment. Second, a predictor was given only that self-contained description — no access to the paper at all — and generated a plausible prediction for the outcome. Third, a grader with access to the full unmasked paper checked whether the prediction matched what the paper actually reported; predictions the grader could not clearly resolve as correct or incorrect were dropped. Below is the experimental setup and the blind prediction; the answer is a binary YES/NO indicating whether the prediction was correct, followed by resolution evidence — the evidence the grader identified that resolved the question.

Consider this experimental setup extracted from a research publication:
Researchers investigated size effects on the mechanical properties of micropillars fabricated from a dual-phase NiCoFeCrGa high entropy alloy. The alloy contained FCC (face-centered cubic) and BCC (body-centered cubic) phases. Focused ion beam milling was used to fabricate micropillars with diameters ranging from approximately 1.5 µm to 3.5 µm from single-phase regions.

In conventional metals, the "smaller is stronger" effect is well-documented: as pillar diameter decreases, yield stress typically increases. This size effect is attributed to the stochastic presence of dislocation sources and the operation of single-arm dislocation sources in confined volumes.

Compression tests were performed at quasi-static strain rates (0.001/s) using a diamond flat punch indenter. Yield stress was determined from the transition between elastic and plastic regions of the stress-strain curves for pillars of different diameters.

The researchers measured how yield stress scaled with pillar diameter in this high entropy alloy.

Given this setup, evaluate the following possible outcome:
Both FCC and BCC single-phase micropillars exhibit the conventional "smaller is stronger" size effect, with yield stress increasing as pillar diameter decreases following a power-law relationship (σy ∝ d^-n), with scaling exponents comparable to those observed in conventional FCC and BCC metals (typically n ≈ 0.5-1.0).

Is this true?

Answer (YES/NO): NO